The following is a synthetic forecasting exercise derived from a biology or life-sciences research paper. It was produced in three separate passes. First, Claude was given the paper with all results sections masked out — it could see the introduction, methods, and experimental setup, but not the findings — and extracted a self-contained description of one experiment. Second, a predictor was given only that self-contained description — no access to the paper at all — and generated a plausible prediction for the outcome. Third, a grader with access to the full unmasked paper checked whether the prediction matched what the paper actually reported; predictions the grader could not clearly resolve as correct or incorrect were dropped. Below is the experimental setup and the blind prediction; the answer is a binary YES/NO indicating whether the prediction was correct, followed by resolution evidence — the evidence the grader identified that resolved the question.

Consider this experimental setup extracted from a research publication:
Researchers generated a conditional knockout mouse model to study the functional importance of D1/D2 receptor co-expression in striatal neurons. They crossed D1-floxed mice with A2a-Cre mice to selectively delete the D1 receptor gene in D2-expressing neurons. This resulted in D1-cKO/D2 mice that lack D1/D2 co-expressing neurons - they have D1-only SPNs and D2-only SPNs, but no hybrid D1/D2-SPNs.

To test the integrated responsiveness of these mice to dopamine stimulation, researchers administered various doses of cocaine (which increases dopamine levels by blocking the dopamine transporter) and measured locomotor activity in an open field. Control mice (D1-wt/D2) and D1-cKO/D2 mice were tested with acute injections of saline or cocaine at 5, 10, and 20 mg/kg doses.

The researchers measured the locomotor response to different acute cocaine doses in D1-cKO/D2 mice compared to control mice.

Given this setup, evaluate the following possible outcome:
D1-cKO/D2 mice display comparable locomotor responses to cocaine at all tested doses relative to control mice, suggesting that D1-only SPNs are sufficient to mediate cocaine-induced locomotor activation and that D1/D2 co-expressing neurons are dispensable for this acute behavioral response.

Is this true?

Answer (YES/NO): NO